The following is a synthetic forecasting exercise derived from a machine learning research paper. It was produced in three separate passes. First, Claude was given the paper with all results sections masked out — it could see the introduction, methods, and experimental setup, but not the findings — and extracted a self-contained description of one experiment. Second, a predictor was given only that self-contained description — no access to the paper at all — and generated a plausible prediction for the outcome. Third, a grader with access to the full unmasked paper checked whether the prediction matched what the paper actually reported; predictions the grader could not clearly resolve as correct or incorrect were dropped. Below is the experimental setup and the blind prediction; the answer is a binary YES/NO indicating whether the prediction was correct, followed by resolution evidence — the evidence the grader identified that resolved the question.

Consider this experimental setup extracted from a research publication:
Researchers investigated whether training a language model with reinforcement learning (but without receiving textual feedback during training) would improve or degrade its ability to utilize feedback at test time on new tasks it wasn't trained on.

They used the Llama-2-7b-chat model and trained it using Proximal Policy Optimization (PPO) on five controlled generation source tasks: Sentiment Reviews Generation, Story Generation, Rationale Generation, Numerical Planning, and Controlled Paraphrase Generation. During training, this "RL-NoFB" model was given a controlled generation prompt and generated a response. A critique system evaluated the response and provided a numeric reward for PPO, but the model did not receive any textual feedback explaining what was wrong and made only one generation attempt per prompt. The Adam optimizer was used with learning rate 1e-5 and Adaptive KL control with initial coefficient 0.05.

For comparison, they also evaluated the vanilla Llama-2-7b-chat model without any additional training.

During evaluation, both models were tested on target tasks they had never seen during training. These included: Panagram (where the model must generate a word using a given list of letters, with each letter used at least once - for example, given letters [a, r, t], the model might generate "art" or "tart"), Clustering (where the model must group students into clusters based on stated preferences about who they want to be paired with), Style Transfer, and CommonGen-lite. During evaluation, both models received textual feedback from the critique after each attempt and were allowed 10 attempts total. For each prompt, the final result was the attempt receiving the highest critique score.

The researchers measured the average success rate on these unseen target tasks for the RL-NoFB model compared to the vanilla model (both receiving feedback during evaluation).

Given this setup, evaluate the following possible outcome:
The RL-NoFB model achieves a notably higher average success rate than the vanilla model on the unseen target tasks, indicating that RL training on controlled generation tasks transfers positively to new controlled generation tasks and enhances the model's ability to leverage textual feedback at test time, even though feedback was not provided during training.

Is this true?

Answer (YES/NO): NO